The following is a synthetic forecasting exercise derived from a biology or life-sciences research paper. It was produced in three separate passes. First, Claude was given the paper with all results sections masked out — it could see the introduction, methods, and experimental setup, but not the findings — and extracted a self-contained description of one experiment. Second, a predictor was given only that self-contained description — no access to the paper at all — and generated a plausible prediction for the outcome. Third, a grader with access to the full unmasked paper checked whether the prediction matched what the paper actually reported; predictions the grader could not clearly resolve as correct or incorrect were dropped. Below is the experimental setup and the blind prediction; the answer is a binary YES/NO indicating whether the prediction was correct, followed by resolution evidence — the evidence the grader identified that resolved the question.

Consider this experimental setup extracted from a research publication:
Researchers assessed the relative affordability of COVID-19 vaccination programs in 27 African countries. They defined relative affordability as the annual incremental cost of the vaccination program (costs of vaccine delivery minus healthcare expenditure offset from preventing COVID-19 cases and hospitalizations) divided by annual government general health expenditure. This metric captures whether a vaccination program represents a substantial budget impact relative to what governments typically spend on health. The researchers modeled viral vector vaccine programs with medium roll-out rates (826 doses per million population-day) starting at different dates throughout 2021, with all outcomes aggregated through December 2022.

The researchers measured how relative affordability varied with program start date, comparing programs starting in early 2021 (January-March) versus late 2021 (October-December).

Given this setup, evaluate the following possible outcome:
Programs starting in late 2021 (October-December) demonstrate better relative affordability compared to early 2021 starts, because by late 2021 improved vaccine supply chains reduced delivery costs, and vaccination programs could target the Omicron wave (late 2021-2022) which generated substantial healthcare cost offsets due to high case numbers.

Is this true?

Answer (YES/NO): NO